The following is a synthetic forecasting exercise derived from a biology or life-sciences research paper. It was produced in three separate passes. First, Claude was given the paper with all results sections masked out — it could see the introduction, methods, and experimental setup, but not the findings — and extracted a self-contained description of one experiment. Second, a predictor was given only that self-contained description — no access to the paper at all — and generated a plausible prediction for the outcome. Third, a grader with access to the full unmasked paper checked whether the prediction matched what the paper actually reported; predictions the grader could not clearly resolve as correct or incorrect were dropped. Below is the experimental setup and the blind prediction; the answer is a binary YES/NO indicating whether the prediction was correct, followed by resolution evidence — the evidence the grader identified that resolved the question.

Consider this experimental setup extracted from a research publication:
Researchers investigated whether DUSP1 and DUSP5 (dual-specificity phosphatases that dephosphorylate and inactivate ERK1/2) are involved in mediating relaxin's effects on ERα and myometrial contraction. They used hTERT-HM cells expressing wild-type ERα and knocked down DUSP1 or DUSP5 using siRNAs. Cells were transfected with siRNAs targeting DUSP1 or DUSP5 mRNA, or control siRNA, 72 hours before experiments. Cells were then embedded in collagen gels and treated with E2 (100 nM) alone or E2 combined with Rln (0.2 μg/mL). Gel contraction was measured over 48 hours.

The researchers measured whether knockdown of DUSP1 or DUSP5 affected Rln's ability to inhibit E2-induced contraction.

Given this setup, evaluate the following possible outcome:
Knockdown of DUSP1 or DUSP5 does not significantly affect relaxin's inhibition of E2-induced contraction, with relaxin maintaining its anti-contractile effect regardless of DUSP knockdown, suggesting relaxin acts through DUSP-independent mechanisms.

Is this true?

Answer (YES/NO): NO